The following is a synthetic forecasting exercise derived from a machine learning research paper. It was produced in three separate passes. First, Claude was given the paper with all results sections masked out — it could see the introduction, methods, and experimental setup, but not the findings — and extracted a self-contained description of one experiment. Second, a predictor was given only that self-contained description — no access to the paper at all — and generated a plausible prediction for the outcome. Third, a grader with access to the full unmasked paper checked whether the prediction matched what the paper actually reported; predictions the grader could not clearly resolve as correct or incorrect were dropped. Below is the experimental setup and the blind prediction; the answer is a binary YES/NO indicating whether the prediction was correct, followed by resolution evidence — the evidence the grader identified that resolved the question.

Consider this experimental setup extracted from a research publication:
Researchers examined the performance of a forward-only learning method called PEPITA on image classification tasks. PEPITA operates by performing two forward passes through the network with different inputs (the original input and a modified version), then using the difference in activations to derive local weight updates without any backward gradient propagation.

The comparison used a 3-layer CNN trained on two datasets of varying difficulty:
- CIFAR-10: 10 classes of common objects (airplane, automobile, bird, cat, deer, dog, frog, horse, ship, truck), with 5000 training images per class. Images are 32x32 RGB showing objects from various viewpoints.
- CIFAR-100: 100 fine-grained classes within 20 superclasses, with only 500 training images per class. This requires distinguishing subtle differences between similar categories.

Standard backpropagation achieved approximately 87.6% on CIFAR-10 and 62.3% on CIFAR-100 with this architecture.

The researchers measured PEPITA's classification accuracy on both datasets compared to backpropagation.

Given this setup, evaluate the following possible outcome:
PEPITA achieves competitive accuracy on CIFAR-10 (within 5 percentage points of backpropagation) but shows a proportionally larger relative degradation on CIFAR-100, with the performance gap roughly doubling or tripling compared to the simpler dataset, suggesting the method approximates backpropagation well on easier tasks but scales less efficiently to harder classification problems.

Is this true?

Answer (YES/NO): NO